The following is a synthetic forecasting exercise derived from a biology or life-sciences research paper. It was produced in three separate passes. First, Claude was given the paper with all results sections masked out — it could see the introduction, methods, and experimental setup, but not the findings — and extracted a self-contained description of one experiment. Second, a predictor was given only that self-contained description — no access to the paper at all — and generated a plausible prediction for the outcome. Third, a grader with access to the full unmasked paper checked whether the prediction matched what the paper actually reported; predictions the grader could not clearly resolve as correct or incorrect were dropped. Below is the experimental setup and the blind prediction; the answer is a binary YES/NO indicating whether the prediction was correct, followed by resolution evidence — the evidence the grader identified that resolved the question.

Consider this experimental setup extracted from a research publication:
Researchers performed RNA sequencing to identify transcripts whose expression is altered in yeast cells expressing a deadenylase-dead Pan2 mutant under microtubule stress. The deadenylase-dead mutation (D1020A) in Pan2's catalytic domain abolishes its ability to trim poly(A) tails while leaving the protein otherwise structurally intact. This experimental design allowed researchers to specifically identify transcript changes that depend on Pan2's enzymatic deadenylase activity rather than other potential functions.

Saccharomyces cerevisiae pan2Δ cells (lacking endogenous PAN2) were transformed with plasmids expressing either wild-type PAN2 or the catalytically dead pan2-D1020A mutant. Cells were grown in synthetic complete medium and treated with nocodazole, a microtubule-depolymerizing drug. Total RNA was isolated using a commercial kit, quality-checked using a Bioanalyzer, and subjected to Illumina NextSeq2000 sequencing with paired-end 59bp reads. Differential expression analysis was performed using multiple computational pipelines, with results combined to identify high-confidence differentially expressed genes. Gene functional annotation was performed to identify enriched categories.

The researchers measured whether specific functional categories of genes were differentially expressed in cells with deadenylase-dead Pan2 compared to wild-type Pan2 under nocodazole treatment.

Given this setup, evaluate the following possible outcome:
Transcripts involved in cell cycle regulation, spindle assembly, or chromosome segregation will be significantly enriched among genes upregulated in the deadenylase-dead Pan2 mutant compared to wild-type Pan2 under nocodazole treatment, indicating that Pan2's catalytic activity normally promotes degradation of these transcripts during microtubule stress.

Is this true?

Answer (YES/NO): NO